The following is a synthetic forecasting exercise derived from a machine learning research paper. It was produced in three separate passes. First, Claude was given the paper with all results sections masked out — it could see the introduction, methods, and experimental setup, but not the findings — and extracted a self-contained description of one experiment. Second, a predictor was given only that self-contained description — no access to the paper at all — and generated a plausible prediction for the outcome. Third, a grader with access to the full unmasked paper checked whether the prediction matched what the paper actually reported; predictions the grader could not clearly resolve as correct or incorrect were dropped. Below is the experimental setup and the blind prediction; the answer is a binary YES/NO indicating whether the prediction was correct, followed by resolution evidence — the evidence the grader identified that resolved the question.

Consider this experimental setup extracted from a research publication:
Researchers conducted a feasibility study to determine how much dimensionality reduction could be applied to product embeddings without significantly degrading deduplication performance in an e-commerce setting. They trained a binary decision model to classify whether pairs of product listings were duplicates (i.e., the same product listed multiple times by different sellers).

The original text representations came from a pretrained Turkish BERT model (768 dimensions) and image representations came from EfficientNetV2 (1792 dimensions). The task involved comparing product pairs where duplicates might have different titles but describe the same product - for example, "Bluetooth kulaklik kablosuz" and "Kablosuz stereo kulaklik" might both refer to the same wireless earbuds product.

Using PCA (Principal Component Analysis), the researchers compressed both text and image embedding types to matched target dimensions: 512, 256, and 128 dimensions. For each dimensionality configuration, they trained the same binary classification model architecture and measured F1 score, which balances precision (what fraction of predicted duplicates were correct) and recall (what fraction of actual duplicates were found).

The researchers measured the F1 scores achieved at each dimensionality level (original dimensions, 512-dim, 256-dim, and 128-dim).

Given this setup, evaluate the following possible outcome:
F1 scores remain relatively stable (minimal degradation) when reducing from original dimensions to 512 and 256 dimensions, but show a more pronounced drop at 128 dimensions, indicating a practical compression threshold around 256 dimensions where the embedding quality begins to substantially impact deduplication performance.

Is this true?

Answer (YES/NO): NO